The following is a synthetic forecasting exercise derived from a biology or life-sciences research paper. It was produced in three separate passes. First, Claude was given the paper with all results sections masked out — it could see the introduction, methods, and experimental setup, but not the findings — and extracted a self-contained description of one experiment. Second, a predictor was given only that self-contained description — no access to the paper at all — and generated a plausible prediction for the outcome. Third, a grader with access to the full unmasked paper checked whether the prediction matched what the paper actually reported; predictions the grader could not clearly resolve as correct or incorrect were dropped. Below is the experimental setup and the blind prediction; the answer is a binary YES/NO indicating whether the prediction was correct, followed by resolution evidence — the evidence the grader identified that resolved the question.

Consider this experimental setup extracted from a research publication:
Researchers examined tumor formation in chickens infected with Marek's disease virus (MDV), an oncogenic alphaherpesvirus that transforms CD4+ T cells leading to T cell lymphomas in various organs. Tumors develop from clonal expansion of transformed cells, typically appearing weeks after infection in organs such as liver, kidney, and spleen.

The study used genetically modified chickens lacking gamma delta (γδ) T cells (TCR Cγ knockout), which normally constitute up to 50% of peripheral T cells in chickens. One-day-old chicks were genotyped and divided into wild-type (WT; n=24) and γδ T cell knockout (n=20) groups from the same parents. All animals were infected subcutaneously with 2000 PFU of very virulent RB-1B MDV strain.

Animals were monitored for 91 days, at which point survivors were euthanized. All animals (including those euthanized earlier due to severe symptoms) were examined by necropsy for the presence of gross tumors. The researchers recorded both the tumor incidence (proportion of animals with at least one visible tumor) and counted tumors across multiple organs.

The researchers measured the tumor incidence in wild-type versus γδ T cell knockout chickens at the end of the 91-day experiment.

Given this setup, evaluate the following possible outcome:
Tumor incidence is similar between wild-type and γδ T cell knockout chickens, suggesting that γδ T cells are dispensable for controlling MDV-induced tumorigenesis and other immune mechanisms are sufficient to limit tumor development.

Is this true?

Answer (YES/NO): NO